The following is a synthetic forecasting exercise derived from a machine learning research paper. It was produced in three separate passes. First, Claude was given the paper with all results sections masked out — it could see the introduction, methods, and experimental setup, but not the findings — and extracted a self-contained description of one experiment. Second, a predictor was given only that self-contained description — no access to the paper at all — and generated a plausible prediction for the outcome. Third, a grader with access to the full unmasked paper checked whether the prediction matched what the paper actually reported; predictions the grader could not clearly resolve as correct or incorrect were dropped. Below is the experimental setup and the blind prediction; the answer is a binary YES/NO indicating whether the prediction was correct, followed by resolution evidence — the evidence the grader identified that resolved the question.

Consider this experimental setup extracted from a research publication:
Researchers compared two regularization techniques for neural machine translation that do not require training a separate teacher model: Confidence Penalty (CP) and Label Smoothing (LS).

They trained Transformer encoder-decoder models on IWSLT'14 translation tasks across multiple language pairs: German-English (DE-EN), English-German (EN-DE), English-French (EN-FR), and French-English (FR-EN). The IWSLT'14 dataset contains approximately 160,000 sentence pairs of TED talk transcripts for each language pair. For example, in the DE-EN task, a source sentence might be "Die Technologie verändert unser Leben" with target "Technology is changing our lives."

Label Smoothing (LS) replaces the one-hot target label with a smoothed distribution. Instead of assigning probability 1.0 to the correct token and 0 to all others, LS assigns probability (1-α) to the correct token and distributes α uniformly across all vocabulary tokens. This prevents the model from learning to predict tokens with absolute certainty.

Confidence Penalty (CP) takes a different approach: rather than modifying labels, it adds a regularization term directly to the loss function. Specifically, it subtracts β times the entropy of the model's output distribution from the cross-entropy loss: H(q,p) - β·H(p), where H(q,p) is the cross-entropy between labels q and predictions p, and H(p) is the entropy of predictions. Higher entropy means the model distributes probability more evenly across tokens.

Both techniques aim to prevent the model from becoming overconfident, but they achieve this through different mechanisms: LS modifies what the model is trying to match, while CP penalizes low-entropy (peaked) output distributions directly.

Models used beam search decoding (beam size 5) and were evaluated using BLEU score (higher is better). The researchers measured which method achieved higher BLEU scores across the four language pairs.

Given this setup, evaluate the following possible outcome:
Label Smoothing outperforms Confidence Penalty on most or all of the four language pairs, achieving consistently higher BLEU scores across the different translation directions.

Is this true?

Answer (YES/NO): YES